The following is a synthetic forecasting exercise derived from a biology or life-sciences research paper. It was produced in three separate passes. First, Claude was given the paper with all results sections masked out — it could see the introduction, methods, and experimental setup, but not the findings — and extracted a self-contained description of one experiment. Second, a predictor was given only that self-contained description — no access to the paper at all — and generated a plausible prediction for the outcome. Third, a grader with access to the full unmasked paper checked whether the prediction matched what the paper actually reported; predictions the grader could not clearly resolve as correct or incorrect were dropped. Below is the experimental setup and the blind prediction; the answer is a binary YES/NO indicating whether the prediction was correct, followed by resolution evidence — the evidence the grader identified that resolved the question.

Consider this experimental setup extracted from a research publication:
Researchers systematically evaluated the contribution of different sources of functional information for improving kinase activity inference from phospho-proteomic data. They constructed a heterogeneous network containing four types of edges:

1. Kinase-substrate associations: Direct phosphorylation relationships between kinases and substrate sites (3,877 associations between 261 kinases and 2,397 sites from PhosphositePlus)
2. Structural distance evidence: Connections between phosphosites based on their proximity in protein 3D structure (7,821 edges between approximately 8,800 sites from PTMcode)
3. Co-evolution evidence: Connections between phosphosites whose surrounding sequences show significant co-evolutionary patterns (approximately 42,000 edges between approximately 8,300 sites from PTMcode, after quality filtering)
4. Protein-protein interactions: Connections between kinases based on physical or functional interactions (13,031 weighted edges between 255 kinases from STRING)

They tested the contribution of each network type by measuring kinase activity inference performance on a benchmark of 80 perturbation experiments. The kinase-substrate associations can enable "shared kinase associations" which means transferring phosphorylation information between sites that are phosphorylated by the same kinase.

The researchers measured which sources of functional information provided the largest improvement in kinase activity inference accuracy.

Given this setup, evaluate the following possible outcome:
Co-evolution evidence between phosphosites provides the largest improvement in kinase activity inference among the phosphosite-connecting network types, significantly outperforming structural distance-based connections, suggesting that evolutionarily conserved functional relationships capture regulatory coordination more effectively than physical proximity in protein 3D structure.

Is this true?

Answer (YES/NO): NO